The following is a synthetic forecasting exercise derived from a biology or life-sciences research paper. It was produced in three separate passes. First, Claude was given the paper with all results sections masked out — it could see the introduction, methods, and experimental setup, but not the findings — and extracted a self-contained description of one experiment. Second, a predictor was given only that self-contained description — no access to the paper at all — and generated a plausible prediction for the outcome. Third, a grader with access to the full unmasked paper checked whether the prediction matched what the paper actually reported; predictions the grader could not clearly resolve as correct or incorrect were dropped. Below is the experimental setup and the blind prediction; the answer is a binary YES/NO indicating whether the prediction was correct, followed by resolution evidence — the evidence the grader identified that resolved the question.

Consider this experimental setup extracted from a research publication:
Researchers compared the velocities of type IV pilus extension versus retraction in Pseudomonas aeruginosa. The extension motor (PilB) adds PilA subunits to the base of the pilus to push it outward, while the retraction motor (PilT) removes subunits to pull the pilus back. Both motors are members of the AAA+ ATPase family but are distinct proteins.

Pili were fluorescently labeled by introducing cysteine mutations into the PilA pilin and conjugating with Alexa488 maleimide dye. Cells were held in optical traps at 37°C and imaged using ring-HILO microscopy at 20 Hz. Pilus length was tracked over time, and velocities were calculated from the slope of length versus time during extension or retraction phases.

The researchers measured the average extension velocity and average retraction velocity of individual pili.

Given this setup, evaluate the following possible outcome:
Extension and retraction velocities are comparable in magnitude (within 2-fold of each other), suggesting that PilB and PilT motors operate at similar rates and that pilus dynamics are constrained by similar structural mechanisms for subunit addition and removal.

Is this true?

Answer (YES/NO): YES